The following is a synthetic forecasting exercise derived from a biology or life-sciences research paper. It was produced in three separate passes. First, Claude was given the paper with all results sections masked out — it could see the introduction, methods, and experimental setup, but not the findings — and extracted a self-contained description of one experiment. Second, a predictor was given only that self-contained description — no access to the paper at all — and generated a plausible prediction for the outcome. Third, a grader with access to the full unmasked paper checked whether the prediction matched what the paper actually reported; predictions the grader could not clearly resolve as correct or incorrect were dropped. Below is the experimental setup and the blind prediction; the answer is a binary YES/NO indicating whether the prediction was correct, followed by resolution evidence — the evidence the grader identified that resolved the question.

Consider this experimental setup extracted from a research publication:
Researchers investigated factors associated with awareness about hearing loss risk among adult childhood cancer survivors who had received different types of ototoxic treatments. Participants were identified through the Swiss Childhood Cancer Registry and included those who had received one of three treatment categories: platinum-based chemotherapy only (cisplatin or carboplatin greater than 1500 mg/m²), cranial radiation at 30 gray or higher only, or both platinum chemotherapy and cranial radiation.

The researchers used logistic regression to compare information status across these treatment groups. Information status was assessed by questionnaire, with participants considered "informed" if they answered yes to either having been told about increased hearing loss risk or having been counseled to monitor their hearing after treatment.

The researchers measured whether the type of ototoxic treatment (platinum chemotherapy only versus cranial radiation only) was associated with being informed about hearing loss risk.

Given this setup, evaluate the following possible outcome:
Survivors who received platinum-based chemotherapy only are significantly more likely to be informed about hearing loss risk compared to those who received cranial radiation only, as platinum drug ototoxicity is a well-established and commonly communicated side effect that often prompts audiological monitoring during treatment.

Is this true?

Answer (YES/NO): YES